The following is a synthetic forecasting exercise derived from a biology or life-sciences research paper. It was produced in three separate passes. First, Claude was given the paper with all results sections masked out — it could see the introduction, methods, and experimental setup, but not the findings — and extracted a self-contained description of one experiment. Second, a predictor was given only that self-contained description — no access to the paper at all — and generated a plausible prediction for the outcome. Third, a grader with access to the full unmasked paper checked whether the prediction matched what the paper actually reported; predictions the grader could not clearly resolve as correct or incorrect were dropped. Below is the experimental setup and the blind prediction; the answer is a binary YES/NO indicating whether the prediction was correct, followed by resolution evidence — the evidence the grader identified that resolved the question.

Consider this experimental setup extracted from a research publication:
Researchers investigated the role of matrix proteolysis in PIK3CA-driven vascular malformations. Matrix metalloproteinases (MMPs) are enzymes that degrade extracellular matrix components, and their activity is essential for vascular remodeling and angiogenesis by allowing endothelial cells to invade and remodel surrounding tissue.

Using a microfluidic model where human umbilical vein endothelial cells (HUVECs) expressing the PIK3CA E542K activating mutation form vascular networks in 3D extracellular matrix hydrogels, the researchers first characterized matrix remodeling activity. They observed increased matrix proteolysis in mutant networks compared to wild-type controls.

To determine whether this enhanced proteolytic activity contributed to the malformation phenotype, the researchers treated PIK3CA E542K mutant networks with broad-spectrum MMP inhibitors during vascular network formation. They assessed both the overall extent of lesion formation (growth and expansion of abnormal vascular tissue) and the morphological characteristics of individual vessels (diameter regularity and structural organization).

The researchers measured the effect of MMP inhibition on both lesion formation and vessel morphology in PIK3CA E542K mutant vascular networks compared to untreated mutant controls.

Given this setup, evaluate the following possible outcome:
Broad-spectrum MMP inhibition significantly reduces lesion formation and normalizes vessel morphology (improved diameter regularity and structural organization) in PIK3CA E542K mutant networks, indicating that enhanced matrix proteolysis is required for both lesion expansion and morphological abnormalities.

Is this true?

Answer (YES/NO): NO